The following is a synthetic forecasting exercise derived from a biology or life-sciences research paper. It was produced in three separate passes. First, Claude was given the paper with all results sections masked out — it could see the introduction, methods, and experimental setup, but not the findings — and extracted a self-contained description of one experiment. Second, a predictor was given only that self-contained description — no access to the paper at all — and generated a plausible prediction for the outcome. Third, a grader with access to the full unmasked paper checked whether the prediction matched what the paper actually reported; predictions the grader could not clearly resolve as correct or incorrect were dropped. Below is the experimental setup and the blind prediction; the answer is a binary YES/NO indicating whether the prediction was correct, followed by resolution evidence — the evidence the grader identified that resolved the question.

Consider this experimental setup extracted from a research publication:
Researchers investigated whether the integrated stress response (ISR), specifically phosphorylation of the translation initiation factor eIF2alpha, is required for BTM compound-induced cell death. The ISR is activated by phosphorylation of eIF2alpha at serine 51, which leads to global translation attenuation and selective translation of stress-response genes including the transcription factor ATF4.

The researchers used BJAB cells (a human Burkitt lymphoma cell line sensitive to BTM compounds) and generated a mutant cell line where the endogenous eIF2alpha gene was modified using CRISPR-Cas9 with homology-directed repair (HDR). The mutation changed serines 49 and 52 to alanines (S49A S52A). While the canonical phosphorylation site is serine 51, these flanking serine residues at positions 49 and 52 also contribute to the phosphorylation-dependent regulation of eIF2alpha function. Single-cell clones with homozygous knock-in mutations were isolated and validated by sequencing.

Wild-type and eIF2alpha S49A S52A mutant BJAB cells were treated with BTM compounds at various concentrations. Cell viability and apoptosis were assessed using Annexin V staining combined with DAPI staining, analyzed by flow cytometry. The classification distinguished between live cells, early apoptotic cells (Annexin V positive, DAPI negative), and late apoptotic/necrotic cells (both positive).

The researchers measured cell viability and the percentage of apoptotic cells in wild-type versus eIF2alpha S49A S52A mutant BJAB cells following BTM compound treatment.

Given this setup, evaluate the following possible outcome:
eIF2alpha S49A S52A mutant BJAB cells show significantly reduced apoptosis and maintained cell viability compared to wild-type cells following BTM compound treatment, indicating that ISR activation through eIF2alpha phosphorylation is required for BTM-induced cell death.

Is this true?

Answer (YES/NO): YES